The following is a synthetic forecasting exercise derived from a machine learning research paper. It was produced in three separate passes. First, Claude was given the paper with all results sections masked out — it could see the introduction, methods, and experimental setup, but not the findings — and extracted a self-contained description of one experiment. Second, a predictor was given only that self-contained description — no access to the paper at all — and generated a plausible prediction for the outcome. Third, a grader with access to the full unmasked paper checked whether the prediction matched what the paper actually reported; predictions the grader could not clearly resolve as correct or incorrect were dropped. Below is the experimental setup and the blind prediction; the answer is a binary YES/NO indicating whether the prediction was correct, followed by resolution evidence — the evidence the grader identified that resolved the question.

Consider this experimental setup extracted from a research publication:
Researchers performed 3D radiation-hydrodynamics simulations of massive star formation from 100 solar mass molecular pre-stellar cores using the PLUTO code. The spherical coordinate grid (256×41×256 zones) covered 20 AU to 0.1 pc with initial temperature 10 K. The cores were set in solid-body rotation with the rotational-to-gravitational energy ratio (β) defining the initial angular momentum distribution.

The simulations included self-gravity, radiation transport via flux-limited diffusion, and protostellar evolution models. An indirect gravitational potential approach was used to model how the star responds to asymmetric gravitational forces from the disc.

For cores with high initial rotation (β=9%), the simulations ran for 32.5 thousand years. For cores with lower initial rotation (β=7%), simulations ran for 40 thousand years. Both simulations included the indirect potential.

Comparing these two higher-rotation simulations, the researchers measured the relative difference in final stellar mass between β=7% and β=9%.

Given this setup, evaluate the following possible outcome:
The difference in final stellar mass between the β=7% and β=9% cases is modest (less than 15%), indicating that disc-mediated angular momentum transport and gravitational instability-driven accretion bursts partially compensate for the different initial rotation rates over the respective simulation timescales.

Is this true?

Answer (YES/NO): NO